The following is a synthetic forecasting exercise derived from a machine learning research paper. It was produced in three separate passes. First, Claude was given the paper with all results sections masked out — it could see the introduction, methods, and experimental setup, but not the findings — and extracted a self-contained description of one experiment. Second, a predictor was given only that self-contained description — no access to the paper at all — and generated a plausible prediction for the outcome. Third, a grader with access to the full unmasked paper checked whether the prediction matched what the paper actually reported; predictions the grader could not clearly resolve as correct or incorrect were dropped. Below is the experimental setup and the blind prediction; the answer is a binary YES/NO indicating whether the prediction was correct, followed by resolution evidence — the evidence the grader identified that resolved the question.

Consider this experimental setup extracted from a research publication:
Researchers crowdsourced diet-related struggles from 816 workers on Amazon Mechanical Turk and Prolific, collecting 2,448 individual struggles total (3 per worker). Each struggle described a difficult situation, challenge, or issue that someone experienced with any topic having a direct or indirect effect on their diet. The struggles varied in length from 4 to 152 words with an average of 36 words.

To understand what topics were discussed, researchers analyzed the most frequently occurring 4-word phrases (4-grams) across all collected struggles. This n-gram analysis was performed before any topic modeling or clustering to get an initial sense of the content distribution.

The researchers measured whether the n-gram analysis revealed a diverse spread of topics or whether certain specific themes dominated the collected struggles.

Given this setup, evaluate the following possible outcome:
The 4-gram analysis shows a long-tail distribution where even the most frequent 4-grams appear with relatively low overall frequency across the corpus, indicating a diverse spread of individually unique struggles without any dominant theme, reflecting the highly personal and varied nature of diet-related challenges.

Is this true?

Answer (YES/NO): NO